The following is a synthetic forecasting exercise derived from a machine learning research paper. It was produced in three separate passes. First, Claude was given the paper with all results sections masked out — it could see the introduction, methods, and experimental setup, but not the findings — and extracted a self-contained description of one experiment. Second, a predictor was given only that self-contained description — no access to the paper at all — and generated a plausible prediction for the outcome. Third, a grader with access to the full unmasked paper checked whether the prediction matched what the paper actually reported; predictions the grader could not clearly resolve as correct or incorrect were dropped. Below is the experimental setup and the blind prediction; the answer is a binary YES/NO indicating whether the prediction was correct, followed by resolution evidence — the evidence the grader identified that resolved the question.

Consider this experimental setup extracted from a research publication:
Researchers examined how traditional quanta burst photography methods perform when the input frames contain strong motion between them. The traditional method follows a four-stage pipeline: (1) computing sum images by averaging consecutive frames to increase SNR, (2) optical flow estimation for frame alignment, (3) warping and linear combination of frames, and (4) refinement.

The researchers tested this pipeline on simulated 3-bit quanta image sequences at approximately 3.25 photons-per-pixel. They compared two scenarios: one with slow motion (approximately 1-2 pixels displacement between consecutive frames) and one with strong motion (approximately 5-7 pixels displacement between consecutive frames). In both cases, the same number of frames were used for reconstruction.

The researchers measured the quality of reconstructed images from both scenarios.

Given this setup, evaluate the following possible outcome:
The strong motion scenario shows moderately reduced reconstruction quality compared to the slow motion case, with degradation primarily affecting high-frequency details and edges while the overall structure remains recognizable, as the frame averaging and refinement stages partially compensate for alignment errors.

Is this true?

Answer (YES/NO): NO